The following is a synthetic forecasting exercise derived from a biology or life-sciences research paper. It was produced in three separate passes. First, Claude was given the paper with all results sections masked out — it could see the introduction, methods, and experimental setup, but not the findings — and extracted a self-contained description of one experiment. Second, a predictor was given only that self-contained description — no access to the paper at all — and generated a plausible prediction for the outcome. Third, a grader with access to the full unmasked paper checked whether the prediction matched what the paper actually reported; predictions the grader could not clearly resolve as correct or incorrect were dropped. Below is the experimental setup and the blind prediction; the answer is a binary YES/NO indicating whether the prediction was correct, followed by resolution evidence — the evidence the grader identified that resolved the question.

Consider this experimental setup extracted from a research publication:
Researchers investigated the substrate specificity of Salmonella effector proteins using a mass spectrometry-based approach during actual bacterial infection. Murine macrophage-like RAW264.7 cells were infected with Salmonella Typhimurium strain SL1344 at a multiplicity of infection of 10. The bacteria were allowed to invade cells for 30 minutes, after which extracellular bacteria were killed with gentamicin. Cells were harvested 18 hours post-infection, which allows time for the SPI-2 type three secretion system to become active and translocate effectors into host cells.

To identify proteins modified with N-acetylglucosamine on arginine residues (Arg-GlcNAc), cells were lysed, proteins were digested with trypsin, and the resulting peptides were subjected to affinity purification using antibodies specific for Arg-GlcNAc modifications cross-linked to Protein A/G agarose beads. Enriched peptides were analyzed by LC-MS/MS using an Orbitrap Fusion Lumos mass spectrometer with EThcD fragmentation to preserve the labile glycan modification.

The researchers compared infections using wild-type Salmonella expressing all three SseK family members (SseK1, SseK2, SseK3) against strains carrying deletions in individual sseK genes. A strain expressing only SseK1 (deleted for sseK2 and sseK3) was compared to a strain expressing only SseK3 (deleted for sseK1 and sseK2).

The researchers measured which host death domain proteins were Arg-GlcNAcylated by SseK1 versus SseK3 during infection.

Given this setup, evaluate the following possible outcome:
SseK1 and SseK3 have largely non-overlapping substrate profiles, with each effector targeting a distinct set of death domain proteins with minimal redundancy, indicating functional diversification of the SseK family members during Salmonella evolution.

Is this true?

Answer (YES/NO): YES